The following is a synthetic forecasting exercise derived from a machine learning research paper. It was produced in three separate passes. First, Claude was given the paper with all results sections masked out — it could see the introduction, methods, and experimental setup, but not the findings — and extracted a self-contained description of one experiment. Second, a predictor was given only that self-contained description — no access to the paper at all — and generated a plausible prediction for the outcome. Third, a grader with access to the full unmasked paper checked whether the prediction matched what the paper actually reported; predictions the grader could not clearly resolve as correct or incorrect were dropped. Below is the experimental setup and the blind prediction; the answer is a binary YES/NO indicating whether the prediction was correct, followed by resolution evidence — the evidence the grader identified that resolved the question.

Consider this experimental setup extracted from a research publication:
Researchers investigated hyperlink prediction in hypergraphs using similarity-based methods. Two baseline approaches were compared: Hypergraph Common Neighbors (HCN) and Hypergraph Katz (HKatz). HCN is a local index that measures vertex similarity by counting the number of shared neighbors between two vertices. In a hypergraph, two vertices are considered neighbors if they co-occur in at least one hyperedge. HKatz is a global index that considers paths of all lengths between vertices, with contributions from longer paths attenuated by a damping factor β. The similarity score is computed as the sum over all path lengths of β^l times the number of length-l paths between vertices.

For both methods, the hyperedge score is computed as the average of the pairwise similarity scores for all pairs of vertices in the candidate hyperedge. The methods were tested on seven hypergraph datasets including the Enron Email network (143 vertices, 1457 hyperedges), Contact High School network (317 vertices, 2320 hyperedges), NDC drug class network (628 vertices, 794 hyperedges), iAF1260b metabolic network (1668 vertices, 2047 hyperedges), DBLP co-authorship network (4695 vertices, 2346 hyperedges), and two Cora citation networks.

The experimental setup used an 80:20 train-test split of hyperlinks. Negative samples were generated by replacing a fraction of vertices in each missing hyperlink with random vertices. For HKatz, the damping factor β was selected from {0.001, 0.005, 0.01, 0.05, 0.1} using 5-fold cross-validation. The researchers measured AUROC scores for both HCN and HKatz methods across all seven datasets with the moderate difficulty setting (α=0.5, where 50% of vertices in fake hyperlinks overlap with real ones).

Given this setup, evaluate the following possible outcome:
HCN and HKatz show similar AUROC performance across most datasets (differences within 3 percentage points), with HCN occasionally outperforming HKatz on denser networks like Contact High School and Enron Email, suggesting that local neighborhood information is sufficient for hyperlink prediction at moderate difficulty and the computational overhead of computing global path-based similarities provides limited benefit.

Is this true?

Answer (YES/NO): NO